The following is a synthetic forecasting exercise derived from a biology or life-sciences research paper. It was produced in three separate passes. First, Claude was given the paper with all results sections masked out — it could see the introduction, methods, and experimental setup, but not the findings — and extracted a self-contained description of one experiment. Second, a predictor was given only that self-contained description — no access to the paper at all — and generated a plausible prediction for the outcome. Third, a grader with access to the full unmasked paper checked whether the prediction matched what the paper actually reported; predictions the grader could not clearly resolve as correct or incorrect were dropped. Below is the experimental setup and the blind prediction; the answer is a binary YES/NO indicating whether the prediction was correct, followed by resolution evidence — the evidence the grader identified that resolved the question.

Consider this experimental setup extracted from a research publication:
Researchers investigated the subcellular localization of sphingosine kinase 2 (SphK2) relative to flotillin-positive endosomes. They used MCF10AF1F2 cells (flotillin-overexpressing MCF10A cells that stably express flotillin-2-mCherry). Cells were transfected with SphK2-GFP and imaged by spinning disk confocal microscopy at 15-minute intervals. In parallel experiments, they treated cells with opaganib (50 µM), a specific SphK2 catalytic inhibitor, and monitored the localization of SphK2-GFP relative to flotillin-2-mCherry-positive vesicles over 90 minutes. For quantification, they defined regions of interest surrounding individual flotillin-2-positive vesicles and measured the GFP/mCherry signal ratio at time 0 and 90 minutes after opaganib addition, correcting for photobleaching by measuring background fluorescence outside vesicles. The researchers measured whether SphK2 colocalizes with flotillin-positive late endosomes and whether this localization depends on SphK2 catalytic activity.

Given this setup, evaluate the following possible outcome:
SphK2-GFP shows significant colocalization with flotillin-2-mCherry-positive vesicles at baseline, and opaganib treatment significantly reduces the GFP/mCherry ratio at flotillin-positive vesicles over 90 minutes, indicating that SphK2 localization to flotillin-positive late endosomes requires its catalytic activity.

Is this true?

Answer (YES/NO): YES